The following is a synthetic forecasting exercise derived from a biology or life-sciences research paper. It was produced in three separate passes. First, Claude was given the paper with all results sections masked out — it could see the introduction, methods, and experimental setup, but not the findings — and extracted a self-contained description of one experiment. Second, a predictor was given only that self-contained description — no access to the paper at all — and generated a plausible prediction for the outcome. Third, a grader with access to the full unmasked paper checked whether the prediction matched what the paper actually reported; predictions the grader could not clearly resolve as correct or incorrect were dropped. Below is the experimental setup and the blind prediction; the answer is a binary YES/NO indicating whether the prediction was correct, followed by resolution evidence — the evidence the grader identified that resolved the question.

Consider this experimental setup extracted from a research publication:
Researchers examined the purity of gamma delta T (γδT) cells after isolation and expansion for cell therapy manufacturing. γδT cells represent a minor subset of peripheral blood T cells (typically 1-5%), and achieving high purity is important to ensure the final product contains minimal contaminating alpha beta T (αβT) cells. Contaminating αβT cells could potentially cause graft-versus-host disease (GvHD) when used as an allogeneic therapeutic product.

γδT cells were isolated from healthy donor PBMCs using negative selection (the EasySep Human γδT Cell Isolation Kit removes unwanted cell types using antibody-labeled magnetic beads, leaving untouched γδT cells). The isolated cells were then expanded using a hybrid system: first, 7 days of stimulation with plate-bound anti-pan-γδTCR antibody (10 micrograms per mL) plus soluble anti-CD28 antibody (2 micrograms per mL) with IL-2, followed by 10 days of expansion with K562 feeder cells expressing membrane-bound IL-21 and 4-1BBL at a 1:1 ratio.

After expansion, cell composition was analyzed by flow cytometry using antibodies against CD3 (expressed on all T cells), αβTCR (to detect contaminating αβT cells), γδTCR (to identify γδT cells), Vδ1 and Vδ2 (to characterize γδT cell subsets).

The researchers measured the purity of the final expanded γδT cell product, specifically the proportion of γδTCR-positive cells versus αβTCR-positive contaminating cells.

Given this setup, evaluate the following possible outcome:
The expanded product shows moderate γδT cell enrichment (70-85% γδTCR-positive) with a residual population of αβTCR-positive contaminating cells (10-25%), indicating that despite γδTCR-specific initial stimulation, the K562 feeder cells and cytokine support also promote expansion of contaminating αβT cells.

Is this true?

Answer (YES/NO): NO